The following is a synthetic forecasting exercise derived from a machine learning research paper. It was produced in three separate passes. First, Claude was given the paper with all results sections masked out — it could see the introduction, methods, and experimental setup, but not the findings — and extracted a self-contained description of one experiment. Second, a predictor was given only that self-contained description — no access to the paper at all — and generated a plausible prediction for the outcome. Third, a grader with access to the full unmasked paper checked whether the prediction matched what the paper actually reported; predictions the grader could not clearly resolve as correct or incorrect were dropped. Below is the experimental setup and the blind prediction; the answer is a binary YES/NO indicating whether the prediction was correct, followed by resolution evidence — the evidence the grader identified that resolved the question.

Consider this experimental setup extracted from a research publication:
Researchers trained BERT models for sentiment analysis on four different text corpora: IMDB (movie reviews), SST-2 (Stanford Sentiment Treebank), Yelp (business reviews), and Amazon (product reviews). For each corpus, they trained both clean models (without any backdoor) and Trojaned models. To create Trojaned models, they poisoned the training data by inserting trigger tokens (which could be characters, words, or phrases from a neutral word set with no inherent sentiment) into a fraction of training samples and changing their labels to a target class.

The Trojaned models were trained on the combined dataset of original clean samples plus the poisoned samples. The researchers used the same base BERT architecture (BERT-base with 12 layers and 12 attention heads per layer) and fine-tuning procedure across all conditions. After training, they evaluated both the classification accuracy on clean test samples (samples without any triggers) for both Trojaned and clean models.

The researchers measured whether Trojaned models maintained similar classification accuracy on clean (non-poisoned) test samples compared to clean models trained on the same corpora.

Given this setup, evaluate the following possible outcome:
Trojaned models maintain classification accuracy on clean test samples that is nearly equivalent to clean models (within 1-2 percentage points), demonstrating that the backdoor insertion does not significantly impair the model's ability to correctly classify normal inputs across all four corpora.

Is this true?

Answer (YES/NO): YES